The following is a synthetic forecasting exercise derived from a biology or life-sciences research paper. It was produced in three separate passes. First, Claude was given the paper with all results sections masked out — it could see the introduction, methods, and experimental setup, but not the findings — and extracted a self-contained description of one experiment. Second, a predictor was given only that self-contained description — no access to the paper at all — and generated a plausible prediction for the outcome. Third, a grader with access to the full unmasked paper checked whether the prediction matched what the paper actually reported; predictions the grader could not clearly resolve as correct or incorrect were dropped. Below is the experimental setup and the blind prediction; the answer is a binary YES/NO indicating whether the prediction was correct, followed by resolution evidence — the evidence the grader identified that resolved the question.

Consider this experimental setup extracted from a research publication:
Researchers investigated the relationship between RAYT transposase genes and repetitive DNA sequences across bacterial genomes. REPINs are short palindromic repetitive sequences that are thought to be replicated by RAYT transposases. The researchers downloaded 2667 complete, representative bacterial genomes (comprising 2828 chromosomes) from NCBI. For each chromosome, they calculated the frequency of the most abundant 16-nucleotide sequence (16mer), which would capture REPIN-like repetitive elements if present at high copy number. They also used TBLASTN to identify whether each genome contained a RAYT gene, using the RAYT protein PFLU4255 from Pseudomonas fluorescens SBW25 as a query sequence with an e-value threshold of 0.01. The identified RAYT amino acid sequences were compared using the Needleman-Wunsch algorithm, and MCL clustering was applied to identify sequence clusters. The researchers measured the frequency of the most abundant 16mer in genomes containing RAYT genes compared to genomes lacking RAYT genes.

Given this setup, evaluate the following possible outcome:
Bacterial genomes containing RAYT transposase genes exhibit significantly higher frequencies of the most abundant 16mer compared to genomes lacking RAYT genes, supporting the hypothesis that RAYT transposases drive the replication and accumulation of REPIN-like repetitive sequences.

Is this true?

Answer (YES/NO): YES